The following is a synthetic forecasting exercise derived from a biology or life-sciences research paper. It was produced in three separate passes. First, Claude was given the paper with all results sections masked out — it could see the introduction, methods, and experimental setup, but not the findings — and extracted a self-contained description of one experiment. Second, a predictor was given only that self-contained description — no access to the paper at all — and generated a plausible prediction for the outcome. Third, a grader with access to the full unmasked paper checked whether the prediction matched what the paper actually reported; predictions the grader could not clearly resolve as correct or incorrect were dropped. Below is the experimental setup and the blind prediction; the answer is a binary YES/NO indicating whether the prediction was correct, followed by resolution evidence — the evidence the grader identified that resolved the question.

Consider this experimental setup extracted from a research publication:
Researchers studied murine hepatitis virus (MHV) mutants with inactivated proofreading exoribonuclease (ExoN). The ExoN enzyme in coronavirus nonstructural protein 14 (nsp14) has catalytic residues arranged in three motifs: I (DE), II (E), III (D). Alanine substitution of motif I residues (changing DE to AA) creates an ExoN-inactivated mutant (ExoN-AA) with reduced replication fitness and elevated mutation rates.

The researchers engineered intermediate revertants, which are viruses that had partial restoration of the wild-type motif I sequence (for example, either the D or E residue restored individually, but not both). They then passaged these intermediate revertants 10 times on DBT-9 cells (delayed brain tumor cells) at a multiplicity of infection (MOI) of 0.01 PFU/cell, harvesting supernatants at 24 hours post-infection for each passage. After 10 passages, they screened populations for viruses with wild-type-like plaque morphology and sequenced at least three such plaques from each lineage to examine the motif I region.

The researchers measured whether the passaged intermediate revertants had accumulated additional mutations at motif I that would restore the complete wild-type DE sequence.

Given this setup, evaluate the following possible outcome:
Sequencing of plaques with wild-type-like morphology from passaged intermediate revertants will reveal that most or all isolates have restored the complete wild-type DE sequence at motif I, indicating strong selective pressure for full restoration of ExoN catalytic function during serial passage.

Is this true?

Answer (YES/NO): NO